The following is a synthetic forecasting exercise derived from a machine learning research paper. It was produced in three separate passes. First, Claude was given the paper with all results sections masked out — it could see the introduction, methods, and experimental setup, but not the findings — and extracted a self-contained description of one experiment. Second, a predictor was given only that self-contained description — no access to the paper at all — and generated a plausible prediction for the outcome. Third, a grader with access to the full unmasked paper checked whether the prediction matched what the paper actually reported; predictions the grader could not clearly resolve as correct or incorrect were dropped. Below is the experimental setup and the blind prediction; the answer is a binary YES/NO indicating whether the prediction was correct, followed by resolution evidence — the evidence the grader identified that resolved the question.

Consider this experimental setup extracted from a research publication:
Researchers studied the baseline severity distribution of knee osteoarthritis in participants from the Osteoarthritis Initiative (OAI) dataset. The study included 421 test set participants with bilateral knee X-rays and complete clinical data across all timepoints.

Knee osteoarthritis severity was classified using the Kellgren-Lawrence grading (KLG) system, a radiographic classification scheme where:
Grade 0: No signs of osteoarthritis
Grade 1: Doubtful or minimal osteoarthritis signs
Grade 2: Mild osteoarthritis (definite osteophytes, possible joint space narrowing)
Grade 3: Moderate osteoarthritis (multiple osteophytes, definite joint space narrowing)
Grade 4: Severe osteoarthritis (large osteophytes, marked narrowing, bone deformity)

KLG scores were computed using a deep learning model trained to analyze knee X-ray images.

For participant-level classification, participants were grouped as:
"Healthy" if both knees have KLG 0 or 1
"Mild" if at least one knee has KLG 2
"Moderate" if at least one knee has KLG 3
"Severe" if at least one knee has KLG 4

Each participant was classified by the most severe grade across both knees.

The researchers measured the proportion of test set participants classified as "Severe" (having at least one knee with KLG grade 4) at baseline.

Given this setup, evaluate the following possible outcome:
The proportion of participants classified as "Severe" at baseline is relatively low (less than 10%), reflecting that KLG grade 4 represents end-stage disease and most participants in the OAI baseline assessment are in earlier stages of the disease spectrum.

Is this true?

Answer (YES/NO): YES